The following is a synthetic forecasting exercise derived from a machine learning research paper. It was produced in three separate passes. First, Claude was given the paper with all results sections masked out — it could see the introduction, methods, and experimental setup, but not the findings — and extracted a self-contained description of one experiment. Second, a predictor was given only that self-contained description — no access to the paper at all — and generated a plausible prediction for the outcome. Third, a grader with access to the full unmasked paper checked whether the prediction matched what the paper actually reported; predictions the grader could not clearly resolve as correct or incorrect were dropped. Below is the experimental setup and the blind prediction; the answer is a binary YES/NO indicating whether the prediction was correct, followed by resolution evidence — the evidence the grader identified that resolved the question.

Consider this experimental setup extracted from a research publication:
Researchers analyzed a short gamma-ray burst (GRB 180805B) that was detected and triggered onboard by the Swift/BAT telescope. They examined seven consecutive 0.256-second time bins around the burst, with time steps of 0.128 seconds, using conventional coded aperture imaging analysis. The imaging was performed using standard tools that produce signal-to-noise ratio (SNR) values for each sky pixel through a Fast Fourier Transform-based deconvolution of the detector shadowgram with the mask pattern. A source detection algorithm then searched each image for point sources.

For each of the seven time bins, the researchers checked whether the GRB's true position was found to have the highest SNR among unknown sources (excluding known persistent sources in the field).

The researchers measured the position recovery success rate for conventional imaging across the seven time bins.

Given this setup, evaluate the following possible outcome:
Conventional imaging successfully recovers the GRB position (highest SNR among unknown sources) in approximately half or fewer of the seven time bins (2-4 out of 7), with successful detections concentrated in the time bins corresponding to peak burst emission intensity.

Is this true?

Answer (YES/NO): NO